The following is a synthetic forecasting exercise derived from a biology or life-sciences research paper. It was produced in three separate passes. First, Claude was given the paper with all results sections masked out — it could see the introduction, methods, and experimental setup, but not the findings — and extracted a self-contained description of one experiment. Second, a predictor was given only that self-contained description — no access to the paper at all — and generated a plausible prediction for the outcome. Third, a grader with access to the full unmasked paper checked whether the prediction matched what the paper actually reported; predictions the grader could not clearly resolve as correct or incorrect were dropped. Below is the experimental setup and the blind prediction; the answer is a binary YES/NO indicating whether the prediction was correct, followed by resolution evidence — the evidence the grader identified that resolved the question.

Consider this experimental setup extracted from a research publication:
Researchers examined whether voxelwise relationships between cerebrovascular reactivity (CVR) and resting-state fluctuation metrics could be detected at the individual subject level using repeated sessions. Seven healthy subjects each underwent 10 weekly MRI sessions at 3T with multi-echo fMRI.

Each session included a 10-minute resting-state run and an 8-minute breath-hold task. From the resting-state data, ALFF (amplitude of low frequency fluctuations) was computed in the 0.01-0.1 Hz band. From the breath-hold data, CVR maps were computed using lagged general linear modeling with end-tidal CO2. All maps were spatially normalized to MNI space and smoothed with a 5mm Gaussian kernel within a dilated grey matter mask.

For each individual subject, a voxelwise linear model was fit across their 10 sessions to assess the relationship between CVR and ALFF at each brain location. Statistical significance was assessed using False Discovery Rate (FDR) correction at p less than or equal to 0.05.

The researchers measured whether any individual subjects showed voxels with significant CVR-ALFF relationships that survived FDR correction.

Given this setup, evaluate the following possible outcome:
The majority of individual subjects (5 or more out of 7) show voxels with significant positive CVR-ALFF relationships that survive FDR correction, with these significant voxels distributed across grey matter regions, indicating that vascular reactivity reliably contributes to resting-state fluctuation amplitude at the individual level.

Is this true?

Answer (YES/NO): NO